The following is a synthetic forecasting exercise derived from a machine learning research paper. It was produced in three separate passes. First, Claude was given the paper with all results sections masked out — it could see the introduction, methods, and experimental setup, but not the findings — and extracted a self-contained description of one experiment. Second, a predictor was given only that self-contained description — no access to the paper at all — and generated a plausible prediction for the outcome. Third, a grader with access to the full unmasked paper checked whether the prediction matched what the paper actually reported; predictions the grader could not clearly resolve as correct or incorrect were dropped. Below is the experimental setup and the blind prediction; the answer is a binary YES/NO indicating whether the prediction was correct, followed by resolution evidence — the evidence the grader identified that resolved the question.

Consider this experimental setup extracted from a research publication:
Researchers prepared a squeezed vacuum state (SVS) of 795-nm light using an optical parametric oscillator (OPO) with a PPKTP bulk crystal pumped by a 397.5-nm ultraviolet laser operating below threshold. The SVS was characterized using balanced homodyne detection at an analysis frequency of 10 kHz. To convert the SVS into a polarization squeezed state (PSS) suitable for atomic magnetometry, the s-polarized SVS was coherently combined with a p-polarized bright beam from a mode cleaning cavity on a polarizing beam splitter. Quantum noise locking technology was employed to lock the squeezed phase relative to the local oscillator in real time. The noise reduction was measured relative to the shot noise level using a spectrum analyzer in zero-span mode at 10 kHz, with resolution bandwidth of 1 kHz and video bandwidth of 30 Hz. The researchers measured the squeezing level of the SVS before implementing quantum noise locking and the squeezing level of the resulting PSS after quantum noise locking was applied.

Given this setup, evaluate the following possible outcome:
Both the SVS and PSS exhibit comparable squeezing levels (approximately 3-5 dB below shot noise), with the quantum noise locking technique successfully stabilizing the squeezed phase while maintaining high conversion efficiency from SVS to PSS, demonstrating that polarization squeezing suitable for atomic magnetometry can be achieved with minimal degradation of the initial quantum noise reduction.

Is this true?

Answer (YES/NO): YES